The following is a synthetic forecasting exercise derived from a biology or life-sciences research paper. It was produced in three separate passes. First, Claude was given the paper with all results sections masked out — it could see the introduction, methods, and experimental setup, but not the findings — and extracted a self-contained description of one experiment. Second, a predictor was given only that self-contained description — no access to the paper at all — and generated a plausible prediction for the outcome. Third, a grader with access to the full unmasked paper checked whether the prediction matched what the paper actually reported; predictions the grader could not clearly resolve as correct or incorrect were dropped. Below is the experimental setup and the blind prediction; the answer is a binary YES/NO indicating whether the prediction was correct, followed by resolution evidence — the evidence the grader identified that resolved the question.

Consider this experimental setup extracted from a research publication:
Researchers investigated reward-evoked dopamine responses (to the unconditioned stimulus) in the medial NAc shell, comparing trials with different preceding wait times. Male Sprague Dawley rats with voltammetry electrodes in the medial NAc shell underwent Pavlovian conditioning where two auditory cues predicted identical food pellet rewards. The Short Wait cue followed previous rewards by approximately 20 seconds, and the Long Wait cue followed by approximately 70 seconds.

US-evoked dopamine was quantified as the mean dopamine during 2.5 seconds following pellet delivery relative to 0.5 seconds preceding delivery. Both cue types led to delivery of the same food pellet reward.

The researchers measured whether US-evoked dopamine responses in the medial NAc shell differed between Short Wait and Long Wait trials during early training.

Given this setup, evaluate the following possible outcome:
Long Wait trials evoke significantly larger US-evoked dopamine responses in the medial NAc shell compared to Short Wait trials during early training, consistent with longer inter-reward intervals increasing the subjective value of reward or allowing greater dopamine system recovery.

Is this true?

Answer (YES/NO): NO